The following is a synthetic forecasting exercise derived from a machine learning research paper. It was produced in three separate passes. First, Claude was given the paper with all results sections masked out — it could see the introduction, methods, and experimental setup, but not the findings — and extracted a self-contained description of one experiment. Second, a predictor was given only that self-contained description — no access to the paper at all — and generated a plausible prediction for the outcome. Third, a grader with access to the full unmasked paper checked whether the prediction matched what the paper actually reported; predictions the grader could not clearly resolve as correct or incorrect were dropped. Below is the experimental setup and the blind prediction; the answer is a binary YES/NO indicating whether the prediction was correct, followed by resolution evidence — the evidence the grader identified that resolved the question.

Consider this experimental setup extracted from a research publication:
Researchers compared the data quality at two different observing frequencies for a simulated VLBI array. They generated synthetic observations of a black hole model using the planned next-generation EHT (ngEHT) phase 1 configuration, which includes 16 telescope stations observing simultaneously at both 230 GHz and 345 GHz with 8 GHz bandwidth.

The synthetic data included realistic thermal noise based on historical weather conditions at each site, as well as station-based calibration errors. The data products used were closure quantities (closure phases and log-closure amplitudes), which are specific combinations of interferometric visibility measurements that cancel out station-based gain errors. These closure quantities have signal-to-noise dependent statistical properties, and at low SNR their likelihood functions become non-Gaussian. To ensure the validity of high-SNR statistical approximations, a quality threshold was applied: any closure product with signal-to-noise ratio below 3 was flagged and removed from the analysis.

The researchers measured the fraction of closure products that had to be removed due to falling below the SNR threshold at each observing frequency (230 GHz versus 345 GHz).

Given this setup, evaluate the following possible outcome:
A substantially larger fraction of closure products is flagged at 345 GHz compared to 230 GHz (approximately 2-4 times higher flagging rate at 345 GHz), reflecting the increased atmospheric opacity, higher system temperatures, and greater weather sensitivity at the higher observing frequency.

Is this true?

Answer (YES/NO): NO